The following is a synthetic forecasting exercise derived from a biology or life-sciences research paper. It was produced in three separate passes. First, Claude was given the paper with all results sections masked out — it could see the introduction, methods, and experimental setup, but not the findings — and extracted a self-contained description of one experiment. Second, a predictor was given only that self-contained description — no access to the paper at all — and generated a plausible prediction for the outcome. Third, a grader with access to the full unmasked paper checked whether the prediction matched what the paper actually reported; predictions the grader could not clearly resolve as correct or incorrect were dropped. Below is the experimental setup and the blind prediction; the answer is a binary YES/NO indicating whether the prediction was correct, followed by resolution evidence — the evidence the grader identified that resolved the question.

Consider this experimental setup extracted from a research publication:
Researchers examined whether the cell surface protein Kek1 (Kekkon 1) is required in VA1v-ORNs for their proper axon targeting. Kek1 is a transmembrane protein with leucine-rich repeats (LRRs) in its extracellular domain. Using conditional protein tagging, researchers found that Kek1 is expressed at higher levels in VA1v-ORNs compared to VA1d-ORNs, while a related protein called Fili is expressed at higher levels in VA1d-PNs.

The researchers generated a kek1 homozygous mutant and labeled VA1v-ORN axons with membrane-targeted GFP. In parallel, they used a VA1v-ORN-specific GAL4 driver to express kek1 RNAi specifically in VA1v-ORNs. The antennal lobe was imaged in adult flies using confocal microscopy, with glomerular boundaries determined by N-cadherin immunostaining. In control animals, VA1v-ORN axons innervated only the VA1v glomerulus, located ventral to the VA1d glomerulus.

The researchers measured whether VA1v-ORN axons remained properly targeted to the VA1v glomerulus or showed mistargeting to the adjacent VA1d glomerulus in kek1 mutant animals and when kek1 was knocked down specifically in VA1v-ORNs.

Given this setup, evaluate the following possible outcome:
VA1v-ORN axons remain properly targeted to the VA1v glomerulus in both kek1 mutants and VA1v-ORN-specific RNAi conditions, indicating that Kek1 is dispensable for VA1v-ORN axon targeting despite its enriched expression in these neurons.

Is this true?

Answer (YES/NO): NO